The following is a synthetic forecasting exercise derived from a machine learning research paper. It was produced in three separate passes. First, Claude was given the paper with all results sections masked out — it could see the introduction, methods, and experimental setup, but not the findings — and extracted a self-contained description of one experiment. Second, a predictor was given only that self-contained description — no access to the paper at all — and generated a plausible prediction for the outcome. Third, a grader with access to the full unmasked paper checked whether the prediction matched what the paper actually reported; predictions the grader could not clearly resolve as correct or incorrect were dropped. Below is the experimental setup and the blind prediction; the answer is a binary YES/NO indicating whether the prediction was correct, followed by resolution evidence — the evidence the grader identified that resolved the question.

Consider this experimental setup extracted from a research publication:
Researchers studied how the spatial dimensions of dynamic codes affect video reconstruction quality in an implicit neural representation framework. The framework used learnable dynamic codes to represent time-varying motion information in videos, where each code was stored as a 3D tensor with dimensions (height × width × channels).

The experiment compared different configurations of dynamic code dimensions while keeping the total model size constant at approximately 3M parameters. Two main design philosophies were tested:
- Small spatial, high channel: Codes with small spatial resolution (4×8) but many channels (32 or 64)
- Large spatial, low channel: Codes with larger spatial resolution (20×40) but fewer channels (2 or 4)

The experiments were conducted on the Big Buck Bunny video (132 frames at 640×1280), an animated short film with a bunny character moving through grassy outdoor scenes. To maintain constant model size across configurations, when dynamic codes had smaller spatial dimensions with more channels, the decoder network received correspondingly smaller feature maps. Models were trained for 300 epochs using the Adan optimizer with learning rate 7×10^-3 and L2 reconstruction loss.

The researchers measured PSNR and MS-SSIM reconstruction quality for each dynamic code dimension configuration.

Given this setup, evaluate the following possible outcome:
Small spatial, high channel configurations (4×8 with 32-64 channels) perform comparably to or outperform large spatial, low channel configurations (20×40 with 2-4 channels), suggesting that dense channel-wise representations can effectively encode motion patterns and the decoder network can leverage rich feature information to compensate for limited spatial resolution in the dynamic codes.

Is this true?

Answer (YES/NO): NO